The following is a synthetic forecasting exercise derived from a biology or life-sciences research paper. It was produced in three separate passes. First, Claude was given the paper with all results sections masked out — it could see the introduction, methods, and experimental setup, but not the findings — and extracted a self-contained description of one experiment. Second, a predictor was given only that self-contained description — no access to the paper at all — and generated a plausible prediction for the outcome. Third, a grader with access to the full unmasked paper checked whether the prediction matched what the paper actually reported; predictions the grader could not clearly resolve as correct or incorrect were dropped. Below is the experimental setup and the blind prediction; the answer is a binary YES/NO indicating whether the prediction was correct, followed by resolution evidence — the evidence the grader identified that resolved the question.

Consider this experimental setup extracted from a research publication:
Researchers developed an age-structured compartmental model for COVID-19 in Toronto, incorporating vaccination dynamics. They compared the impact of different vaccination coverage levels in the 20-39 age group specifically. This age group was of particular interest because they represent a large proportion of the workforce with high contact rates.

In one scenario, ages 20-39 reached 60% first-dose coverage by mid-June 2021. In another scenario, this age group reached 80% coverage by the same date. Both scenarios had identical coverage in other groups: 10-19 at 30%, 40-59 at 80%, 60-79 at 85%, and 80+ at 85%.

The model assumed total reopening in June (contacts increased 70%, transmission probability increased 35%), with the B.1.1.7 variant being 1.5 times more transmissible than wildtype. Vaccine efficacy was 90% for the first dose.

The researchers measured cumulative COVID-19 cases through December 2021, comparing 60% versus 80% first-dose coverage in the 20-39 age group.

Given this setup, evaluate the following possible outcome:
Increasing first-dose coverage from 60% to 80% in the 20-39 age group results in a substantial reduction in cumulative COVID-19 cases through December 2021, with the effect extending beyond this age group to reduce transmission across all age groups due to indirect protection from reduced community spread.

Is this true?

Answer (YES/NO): YES